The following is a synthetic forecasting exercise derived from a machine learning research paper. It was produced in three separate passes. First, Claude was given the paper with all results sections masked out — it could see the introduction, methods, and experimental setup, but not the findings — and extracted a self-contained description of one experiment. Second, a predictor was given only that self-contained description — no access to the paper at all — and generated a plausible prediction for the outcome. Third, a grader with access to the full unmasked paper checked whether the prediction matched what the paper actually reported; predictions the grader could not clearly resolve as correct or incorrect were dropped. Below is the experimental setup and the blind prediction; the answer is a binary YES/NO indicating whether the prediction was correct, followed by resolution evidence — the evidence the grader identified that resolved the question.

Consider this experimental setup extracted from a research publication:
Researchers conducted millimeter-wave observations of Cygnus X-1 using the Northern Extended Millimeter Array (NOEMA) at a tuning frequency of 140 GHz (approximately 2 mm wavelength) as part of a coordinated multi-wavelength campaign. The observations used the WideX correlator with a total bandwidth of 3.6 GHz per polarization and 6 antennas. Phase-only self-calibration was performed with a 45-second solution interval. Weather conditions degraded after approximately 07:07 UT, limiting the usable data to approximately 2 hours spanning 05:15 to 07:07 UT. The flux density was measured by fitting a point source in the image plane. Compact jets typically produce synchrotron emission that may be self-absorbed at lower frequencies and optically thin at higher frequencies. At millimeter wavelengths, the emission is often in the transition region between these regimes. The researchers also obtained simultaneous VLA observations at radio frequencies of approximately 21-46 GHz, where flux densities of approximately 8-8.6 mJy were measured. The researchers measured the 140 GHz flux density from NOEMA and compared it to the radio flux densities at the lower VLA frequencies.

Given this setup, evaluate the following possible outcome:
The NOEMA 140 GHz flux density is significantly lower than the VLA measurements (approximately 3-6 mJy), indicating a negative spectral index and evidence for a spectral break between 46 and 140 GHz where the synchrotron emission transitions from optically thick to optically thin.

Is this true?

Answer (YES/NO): NO